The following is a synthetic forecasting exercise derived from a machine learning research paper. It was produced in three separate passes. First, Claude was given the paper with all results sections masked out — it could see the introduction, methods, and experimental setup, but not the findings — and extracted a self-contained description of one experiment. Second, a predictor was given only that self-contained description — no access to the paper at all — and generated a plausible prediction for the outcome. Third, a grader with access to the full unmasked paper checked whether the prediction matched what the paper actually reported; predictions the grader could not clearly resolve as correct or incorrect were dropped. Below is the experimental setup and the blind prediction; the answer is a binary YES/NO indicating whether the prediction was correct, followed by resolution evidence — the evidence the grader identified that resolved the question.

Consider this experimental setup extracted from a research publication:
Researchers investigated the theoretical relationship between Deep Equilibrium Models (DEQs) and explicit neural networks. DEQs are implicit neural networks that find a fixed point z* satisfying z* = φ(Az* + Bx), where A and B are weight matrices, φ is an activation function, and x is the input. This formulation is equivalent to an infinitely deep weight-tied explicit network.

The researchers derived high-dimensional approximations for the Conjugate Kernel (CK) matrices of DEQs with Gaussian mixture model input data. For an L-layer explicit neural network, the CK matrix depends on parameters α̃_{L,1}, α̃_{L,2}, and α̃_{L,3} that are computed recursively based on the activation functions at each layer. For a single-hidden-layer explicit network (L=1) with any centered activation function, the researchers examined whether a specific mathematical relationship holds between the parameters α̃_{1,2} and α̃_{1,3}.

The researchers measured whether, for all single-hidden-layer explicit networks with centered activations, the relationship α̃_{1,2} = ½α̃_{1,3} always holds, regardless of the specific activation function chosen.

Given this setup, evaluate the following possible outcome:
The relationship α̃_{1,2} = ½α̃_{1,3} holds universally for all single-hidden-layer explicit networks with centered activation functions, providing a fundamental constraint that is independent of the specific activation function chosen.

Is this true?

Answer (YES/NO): YES